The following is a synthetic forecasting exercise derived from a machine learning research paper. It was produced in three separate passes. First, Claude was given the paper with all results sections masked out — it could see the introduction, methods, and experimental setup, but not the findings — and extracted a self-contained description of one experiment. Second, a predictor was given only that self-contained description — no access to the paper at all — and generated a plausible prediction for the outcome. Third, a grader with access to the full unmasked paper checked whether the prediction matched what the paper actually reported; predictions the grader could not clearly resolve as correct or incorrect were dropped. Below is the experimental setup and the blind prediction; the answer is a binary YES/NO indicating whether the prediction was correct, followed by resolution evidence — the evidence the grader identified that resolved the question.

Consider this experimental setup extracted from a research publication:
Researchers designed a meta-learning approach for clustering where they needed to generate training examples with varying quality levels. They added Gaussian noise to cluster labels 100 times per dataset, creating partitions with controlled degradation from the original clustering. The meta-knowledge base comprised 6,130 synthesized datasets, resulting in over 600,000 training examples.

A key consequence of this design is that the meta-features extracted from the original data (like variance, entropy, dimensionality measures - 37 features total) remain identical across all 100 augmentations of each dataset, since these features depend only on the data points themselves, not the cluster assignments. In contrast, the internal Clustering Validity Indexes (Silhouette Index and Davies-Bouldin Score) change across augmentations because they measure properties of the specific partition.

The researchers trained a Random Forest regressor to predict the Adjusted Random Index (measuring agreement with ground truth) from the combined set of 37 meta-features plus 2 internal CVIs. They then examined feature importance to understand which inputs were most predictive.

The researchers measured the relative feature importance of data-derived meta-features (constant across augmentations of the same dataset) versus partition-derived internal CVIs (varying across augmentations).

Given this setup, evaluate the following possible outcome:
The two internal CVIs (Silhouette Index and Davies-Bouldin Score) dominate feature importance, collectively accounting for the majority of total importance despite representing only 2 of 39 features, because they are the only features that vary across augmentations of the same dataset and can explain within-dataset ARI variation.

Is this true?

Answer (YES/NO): YES